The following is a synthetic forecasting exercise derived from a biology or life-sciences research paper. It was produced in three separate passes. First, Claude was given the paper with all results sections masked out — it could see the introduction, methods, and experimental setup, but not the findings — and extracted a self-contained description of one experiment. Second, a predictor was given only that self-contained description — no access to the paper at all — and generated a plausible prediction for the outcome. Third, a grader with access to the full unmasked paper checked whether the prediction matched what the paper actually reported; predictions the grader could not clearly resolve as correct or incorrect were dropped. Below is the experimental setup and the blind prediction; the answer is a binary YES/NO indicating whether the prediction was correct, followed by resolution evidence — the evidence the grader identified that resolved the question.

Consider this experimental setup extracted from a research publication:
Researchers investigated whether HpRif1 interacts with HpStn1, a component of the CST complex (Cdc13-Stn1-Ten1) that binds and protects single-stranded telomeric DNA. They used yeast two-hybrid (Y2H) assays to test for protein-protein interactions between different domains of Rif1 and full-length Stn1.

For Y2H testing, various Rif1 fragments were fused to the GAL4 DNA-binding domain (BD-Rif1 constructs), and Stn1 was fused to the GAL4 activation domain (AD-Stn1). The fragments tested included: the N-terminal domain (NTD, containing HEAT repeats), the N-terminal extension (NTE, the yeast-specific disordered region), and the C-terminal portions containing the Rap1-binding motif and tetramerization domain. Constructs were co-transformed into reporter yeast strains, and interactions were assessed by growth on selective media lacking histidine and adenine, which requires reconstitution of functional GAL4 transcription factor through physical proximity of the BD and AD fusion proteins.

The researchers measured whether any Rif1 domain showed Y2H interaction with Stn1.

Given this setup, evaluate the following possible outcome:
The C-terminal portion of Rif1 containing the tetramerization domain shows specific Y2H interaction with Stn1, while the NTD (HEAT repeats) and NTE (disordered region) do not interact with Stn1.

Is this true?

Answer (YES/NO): NO